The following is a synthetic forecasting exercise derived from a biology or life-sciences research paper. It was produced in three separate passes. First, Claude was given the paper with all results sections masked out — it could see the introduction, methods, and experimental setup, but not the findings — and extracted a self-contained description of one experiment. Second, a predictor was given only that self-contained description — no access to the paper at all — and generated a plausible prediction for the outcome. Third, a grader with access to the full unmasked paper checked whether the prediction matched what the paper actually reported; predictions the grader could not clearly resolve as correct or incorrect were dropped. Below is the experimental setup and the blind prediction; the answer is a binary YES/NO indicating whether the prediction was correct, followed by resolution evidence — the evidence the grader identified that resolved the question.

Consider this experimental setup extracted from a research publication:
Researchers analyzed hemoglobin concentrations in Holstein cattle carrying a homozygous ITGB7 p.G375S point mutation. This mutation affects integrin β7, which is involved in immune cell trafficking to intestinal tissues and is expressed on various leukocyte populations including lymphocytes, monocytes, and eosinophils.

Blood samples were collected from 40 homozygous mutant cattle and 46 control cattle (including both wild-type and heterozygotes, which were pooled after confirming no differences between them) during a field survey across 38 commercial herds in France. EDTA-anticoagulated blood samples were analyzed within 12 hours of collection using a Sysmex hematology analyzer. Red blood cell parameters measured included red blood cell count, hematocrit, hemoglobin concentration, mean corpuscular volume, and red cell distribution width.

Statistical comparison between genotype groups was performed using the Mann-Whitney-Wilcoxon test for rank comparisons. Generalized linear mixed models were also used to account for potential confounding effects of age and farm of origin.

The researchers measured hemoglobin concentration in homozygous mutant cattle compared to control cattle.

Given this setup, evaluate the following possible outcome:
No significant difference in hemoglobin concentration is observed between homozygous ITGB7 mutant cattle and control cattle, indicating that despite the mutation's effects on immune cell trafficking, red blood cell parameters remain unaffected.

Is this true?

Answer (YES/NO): NO